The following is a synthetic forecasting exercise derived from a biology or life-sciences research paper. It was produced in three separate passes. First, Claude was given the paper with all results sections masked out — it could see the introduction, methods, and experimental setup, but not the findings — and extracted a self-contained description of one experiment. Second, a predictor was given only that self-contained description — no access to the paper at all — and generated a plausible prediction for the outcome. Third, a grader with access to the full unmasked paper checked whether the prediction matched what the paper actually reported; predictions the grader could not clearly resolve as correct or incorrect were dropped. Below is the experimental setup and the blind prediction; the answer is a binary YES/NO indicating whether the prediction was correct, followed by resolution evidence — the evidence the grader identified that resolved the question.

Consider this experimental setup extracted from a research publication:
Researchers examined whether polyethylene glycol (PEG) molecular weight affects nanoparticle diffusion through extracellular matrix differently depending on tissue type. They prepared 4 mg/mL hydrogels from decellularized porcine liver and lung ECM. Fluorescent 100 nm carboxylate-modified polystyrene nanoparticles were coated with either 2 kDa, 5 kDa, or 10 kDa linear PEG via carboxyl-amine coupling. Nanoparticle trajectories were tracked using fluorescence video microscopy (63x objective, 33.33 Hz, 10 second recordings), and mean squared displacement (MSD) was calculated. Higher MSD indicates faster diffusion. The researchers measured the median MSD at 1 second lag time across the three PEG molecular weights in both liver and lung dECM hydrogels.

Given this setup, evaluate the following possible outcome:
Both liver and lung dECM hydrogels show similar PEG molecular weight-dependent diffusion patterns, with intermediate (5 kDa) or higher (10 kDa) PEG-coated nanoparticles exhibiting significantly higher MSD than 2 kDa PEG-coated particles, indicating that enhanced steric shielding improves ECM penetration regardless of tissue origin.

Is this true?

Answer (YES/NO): NO